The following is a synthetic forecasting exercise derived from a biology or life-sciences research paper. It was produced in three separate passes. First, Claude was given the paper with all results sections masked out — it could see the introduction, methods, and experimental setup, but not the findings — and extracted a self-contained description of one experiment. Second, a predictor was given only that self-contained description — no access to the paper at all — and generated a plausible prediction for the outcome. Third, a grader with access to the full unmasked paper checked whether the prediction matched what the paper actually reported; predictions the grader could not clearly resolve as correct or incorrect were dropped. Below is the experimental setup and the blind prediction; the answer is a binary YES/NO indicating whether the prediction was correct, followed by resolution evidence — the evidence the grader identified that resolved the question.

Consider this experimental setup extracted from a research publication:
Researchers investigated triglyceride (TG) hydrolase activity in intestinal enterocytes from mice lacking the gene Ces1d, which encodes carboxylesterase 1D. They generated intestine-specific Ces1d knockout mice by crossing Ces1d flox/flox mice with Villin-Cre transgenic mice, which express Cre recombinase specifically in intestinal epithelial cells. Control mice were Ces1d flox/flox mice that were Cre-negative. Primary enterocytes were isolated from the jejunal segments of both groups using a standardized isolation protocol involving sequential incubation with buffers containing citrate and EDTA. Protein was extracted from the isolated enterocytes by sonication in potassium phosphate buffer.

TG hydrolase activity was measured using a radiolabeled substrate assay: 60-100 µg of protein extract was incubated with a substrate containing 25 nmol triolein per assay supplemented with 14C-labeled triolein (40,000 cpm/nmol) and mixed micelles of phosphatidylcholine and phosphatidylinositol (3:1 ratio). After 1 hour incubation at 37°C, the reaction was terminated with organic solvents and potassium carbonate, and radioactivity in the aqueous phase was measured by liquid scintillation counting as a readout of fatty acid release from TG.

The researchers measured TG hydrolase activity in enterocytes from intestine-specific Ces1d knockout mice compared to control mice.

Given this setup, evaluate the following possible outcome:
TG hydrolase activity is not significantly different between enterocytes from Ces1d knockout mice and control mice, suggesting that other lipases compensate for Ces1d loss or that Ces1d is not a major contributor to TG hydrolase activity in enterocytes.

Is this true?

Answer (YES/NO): NO